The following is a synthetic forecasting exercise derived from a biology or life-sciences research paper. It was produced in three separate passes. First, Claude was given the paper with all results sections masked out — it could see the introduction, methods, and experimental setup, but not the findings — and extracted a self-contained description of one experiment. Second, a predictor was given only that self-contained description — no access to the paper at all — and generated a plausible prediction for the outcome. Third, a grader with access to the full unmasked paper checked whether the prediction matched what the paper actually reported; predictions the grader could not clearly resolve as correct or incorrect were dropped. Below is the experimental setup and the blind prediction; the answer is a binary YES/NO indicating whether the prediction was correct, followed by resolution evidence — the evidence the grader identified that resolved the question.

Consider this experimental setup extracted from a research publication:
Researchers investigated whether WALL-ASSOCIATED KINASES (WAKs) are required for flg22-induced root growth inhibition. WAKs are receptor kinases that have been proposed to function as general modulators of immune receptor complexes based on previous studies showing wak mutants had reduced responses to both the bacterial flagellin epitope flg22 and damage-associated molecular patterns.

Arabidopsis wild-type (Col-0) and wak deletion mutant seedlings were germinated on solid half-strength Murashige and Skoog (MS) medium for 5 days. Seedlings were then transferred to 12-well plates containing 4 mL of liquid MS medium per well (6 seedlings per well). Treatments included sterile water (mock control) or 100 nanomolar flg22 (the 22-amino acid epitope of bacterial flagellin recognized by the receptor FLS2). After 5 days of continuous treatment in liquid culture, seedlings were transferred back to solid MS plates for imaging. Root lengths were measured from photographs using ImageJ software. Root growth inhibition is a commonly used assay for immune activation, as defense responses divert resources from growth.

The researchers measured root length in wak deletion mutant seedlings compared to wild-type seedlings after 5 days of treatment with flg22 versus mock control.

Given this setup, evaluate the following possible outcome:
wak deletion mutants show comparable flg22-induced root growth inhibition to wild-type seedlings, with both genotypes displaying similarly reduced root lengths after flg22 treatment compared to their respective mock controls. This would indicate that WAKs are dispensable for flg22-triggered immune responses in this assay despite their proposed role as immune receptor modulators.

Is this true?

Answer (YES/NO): YES